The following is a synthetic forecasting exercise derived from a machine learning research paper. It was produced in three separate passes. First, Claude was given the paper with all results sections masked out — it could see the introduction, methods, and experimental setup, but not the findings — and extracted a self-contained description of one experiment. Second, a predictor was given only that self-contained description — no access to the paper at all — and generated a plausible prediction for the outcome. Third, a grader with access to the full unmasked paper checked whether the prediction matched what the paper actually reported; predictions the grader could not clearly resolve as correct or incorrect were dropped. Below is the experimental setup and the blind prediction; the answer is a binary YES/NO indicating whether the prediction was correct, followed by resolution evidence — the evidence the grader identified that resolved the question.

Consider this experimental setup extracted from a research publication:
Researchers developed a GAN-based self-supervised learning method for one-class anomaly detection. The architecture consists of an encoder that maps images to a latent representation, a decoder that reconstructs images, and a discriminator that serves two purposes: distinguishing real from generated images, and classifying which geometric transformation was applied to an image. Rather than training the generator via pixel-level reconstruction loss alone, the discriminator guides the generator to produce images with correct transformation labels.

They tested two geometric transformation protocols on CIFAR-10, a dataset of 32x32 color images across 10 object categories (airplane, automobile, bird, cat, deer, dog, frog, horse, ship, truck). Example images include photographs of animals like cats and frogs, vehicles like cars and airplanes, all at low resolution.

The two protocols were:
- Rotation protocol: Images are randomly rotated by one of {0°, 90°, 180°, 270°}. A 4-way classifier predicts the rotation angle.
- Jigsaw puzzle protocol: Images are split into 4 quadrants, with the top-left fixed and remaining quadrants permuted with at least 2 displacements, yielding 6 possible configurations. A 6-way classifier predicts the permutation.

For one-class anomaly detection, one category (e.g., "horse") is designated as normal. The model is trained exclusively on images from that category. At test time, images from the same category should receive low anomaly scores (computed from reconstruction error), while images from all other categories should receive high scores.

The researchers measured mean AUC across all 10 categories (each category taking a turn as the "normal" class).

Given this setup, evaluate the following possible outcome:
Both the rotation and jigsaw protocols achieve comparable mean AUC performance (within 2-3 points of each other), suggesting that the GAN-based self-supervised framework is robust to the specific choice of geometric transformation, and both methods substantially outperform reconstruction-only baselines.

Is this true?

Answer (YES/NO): NO